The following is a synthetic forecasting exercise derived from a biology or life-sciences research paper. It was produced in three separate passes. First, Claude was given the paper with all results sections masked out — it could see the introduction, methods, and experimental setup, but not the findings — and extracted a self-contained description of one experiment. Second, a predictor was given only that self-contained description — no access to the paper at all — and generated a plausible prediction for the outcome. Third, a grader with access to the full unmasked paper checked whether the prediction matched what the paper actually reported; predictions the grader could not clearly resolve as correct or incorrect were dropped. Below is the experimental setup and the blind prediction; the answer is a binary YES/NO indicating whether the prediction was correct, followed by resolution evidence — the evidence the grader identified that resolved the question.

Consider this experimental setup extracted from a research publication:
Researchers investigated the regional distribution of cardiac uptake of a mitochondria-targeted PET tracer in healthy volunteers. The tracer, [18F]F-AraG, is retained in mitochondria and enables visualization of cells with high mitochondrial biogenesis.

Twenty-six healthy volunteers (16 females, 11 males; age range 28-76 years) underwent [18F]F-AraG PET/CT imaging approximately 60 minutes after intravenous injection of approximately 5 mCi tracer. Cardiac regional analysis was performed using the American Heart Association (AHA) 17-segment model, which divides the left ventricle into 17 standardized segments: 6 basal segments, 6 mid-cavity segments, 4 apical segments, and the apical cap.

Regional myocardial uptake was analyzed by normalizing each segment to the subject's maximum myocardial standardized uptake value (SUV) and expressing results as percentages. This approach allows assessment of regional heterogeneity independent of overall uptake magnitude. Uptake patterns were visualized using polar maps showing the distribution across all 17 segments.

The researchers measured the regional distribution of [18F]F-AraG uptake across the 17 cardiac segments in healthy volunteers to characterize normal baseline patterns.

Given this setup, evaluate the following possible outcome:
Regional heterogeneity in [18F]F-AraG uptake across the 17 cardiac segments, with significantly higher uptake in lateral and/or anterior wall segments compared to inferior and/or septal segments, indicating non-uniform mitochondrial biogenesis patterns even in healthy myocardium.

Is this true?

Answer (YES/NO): NO